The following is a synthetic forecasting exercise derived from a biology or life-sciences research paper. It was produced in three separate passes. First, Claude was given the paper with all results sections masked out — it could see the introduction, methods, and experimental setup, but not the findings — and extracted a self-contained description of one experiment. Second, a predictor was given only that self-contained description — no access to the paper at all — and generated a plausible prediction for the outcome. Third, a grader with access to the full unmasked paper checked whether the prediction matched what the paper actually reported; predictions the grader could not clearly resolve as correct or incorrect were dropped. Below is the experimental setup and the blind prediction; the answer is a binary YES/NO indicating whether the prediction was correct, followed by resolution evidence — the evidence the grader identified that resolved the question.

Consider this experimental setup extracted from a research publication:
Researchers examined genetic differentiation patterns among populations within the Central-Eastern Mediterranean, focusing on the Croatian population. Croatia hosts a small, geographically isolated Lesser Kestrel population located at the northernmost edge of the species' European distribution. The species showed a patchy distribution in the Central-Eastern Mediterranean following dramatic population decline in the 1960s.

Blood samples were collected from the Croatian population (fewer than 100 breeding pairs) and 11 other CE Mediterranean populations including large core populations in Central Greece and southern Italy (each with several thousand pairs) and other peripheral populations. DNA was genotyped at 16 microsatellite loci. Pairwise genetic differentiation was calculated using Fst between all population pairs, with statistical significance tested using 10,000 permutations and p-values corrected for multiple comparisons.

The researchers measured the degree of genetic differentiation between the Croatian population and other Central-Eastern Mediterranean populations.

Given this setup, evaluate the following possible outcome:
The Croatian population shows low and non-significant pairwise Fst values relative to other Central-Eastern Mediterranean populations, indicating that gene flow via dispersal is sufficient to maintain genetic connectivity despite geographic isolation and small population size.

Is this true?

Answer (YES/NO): NO